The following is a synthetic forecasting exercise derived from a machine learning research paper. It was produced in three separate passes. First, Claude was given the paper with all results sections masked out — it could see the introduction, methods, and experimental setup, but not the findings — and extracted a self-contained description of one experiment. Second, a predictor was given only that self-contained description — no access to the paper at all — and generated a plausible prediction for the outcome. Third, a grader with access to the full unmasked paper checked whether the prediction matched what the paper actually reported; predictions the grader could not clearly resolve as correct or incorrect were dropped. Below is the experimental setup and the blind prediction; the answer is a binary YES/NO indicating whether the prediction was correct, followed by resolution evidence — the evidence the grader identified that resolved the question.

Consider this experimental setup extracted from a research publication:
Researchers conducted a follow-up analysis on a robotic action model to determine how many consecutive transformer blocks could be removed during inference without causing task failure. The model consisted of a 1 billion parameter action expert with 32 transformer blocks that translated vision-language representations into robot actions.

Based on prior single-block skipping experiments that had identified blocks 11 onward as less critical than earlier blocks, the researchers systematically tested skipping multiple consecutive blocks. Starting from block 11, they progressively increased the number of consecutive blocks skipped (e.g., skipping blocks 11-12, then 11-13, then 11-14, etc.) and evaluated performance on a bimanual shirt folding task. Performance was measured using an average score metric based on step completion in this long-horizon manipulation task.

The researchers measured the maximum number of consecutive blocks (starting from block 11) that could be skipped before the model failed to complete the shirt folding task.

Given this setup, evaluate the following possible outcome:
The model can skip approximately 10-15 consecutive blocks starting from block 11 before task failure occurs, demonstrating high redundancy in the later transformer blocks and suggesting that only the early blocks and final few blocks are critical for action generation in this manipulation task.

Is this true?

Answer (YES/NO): NO